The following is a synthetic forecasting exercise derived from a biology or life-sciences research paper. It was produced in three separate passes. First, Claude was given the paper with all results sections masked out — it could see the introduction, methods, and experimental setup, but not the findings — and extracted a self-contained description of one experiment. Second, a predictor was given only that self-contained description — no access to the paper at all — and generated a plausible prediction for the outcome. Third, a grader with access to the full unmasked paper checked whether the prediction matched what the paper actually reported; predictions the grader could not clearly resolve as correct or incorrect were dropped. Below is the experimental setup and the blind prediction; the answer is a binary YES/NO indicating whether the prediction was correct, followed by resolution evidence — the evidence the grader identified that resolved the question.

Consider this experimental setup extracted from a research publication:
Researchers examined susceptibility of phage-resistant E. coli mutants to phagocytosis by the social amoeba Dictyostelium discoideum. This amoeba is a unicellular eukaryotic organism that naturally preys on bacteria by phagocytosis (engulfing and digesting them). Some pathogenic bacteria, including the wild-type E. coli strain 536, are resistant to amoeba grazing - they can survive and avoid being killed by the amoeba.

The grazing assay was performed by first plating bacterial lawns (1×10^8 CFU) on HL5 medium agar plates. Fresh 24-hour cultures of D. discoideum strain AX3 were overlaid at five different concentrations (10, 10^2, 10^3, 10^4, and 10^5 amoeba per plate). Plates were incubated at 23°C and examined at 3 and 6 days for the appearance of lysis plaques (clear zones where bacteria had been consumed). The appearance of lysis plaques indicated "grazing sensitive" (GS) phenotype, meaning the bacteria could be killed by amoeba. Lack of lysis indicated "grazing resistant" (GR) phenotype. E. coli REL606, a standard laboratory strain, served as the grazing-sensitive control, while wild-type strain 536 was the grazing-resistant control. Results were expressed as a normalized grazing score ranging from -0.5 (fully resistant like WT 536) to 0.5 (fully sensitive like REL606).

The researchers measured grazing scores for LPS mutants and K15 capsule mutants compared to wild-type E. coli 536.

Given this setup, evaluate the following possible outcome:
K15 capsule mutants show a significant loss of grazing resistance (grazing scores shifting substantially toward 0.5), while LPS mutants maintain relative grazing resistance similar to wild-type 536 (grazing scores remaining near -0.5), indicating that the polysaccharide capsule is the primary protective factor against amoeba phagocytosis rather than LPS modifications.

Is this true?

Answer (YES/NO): NO